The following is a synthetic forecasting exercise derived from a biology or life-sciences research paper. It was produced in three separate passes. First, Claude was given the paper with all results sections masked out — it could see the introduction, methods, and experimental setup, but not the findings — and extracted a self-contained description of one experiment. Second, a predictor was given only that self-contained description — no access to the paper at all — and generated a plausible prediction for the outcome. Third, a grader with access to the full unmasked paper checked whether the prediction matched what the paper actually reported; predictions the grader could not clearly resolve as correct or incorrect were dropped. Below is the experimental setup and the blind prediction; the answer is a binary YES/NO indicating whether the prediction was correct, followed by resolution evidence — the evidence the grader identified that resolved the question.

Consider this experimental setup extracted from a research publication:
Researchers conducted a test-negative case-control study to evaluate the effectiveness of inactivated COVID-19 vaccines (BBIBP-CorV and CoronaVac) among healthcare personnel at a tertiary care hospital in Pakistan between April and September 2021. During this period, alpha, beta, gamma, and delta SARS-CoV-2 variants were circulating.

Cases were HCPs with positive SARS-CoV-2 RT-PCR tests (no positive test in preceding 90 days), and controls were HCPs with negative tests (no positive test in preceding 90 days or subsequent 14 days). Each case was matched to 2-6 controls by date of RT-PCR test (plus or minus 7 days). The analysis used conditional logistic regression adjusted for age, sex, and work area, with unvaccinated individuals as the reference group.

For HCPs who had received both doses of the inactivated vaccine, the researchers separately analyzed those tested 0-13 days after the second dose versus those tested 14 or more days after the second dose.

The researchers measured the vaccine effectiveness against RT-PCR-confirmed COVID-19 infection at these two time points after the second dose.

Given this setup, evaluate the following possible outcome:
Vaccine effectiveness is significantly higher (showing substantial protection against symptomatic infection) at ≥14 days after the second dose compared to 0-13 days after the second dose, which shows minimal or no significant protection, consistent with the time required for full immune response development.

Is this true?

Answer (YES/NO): NO